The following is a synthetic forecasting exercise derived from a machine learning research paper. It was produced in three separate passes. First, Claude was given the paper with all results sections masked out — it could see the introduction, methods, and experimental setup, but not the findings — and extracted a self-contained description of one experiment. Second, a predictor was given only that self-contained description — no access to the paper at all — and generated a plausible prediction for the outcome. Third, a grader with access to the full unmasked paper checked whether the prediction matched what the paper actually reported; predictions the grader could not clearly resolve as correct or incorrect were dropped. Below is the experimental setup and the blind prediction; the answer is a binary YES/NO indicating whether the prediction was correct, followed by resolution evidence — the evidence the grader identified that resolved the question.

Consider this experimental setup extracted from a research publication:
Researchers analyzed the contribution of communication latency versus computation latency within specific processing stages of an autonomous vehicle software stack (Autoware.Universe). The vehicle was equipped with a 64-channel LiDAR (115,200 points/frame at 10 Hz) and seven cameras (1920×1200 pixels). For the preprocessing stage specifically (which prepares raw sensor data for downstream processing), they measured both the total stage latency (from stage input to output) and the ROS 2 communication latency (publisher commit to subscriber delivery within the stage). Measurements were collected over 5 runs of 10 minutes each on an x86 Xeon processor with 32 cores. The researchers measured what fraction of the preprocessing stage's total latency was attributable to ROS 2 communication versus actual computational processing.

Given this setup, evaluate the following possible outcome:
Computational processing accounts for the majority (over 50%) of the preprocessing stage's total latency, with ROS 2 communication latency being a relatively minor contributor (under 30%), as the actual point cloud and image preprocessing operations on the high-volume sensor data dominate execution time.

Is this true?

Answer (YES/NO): NO